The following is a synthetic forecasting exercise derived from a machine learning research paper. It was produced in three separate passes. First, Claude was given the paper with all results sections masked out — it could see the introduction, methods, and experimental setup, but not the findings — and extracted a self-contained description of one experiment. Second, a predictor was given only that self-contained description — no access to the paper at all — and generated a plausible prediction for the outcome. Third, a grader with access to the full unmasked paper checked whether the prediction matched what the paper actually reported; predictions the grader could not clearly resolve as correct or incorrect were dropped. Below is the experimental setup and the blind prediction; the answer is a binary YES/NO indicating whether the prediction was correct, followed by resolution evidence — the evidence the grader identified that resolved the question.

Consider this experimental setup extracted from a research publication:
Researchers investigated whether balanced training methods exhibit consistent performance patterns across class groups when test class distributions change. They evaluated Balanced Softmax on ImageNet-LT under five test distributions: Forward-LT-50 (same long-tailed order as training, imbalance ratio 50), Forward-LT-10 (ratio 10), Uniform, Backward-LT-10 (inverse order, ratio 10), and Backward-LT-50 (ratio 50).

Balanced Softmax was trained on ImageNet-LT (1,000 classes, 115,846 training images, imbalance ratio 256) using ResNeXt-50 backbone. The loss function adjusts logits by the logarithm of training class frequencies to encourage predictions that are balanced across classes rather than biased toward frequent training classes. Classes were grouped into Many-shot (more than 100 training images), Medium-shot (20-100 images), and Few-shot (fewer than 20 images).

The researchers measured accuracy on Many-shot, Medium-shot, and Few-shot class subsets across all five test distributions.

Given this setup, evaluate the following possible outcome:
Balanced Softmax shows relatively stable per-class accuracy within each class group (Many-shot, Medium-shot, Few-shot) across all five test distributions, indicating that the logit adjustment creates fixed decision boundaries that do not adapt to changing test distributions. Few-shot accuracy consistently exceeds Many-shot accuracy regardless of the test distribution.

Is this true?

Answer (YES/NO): NO